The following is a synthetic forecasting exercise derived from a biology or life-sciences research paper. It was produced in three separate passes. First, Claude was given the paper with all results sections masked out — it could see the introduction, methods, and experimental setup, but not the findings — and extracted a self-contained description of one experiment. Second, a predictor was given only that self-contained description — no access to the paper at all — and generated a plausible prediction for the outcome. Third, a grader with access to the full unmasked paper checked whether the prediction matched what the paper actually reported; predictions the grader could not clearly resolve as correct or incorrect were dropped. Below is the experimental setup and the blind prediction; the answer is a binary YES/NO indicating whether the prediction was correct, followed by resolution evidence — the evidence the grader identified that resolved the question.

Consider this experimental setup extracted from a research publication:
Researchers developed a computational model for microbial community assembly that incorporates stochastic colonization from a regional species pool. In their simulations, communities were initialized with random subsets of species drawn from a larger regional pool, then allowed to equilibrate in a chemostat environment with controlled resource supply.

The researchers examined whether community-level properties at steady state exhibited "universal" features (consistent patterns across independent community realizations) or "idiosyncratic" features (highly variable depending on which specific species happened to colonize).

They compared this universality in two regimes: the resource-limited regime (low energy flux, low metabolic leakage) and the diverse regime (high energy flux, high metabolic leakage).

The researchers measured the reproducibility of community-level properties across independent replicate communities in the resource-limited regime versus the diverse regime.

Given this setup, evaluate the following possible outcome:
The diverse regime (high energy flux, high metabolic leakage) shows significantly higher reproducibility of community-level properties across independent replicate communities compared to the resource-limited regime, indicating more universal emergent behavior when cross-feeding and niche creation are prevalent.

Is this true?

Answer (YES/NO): YES